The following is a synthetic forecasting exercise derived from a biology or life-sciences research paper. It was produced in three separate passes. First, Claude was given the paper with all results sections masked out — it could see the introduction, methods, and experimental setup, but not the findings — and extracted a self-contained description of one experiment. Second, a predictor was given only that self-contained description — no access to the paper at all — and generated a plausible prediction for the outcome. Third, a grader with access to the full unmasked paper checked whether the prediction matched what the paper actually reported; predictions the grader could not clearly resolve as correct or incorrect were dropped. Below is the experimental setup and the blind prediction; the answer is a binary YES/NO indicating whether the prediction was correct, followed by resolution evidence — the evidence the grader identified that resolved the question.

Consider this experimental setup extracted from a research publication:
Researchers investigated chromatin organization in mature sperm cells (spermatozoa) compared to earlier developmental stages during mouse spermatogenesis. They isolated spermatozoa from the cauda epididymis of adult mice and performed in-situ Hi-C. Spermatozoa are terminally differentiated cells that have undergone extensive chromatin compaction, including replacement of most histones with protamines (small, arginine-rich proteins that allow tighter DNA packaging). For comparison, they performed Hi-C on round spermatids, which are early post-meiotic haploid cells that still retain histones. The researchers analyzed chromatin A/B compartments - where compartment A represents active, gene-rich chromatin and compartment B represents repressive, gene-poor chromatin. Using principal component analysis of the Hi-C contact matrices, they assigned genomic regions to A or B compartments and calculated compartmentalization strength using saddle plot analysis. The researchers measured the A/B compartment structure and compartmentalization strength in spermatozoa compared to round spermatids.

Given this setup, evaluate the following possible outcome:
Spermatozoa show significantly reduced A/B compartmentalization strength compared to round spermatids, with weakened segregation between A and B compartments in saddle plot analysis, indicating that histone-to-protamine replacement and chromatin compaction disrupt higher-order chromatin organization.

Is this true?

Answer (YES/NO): NO